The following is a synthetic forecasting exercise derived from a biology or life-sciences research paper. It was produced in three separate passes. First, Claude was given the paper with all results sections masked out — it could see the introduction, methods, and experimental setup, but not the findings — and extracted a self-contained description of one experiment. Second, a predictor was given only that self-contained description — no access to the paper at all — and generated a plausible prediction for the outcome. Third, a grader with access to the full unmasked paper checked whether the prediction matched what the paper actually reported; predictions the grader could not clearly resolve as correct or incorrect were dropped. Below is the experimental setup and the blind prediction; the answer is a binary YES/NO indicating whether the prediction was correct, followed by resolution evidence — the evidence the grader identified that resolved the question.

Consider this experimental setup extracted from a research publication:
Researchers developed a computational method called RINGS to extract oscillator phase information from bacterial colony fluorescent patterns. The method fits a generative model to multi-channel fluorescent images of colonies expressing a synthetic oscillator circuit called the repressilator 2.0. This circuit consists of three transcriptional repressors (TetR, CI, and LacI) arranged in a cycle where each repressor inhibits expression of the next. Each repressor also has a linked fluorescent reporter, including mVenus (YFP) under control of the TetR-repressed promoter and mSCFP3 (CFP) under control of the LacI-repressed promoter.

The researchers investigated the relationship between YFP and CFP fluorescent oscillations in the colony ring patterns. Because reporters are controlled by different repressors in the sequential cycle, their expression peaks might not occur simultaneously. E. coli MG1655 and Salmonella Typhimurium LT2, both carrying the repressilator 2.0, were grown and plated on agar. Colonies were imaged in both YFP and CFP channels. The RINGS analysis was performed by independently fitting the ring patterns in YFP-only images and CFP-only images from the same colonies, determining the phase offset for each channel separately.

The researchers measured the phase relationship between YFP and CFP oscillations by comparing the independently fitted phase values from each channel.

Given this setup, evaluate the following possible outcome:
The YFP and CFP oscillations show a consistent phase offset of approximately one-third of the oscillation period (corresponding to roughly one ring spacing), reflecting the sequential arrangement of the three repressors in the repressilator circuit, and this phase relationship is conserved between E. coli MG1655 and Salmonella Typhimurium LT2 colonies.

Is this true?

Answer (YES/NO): NO